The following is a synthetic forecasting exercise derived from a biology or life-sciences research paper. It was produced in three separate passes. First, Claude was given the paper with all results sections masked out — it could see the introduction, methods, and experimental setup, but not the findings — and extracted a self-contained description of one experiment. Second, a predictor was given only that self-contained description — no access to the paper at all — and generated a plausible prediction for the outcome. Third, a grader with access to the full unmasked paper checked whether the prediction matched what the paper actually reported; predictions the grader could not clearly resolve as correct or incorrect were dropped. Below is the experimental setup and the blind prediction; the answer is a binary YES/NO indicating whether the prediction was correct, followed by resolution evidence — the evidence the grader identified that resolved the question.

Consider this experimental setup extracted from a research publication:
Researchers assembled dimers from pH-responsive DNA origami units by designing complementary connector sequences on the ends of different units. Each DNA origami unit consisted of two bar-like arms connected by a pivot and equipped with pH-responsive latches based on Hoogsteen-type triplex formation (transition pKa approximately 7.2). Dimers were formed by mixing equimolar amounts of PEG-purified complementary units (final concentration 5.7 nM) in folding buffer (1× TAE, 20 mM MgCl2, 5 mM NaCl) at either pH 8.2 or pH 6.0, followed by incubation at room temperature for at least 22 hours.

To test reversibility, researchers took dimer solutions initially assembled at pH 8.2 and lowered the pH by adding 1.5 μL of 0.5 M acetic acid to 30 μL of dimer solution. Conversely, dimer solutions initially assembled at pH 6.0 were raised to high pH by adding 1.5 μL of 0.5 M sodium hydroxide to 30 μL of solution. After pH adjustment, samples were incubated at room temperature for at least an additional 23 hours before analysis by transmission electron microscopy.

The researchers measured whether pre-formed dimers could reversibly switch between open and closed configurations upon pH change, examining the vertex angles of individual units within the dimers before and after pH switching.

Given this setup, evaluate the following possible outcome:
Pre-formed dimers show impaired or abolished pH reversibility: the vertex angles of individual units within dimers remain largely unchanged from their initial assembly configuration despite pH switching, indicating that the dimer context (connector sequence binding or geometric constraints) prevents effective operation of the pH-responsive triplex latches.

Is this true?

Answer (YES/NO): NO